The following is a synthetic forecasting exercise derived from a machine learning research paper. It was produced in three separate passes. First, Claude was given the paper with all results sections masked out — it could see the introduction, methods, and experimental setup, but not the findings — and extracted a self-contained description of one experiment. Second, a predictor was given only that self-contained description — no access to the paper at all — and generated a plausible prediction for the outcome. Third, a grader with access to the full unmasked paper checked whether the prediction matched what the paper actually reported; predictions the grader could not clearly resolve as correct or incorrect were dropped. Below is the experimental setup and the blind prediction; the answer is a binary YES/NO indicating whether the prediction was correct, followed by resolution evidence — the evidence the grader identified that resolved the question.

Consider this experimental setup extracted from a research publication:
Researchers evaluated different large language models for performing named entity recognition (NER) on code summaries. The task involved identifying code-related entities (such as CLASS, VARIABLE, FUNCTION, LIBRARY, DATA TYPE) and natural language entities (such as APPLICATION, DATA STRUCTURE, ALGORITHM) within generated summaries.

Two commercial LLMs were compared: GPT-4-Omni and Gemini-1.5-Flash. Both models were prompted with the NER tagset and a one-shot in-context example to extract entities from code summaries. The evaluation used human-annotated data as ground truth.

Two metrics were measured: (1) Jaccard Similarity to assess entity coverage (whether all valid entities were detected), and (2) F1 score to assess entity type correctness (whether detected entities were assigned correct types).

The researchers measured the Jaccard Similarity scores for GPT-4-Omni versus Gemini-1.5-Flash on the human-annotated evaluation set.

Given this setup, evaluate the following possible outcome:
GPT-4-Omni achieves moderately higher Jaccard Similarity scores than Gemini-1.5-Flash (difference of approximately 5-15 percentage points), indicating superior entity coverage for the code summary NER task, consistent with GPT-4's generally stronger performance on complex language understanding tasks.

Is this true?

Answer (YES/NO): NO